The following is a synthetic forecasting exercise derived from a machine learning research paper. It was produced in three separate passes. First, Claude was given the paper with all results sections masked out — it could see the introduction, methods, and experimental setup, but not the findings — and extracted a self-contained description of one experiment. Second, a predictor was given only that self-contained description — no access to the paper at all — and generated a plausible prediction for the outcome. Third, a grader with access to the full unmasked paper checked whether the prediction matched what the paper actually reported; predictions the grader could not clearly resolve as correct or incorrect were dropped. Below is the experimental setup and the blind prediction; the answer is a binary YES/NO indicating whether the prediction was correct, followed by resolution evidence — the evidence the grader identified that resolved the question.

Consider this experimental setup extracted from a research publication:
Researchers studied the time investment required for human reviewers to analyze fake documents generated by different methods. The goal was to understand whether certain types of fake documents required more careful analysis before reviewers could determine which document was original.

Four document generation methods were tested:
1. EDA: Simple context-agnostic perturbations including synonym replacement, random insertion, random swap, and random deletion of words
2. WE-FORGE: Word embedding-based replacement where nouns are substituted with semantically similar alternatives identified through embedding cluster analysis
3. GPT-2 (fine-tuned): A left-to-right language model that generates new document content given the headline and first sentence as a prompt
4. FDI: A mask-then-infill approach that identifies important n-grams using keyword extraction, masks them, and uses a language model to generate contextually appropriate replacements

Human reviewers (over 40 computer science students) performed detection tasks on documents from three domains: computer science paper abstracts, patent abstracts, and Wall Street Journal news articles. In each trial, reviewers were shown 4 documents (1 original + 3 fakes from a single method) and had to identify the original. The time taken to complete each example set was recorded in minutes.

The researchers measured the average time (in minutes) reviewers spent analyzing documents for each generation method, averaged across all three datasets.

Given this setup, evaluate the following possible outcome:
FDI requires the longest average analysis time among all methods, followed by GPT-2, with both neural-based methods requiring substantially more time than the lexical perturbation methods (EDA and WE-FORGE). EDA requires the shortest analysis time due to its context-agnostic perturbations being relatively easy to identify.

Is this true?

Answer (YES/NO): NO